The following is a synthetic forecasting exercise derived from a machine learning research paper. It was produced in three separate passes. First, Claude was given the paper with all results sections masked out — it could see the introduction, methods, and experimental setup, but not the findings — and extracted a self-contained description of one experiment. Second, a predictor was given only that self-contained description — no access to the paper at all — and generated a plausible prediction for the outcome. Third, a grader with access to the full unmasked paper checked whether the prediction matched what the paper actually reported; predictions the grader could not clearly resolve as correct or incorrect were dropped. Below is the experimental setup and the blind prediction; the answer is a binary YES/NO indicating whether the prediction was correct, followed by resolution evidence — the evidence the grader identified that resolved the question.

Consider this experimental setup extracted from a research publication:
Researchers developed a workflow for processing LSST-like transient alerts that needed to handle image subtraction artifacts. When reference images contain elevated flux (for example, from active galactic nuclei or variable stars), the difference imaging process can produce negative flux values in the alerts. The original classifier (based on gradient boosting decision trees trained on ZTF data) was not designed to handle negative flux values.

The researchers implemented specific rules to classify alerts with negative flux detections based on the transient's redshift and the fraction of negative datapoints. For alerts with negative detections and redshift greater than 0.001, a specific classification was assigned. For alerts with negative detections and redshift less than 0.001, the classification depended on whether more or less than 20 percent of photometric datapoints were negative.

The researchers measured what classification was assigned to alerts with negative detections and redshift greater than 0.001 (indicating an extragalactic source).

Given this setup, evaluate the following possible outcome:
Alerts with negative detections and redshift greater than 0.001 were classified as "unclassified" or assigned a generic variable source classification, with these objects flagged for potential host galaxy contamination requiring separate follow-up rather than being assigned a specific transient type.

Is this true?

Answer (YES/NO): NO